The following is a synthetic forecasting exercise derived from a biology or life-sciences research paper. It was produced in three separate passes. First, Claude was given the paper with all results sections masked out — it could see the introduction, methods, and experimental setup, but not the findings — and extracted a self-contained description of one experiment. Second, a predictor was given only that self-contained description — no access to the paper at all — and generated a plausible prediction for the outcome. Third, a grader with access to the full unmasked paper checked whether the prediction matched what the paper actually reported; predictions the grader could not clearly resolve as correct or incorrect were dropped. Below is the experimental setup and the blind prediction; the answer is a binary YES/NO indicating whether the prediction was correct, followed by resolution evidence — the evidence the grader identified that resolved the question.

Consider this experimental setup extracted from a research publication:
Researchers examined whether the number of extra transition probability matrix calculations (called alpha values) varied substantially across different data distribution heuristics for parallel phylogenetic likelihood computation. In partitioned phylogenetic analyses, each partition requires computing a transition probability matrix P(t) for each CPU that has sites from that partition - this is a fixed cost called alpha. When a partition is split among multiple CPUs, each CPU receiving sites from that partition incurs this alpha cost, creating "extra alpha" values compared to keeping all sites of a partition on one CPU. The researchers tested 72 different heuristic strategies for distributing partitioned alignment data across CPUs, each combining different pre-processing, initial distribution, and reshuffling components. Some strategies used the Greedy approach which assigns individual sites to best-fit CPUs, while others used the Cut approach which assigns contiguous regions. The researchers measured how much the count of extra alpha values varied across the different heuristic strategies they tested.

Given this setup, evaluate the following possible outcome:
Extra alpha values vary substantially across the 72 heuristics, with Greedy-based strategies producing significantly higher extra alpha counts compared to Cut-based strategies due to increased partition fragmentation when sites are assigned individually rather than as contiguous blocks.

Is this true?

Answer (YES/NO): NO